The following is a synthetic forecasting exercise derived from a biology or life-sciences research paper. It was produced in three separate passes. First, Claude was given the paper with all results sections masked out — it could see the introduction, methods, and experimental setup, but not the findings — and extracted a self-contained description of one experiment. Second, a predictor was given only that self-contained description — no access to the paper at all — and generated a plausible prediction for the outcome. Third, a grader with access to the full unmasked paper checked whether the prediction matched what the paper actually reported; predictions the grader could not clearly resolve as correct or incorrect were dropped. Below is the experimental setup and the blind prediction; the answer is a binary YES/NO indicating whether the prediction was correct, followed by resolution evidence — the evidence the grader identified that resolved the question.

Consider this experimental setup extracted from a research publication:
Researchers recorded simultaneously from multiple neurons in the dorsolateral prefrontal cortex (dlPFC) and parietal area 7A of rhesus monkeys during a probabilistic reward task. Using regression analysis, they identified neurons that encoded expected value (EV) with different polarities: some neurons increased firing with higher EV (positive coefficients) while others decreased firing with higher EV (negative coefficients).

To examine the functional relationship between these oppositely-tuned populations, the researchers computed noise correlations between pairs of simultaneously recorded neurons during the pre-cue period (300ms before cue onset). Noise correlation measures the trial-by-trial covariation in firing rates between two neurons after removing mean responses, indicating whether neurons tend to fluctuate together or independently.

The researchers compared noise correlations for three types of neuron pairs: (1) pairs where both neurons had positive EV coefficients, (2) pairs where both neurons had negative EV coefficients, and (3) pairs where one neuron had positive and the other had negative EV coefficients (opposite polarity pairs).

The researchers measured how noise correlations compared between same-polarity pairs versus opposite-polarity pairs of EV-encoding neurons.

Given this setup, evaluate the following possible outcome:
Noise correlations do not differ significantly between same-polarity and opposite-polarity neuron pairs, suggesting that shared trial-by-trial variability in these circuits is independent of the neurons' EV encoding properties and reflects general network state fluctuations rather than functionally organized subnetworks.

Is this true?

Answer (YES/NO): NO